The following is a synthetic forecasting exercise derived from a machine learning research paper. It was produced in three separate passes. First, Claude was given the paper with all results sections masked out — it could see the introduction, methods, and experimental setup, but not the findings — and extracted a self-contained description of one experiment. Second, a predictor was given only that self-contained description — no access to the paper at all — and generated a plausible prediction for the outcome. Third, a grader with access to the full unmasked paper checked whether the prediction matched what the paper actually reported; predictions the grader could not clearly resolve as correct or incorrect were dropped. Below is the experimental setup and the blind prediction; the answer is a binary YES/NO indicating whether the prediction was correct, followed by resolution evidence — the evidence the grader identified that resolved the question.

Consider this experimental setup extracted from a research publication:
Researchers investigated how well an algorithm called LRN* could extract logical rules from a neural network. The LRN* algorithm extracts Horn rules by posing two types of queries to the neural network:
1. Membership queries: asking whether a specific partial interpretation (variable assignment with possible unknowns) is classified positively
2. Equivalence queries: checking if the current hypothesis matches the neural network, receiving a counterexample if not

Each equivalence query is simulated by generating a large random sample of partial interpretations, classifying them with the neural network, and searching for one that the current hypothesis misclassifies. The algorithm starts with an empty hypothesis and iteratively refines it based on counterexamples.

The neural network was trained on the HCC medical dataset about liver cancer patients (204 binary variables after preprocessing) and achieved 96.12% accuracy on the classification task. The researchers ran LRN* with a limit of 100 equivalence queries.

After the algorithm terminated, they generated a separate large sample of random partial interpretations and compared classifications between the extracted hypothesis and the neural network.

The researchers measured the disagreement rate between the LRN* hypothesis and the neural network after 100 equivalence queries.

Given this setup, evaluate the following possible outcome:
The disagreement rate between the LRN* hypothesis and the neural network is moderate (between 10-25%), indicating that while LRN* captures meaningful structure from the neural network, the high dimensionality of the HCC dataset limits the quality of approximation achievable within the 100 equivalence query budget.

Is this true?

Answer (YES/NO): NO